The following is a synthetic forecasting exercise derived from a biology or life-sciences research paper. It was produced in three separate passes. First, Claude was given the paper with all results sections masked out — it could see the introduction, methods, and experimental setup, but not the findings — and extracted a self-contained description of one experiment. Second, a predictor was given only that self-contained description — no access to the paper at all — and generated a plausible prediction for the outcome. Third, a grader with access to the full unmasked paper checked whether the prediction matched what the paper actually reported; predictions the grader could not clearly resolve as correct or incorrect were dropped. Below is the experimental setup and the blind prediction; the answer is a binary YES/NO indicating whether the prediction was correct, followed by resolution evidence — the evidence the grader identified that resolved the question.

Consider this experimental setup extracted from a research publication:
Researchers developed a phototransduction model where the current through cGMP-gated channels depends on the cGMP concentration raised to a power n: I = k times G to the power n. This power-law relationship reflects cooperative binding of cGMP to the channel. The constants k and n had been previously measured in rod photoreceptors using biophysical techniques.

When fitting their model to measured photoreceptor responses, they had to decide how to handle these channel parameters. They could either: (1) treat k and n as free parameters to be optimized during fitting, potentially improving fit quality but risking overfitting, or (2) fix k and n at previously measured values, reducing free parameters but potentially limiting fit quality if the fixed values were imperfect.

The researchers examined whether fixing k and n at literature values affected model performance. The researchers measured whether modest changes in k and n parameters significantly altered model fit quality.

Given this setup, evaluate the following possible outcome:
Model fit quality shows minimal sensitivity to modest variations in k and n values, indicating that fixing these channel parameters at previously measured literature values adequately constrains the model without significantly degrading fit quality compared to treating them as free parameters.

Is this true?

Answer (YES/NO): YES